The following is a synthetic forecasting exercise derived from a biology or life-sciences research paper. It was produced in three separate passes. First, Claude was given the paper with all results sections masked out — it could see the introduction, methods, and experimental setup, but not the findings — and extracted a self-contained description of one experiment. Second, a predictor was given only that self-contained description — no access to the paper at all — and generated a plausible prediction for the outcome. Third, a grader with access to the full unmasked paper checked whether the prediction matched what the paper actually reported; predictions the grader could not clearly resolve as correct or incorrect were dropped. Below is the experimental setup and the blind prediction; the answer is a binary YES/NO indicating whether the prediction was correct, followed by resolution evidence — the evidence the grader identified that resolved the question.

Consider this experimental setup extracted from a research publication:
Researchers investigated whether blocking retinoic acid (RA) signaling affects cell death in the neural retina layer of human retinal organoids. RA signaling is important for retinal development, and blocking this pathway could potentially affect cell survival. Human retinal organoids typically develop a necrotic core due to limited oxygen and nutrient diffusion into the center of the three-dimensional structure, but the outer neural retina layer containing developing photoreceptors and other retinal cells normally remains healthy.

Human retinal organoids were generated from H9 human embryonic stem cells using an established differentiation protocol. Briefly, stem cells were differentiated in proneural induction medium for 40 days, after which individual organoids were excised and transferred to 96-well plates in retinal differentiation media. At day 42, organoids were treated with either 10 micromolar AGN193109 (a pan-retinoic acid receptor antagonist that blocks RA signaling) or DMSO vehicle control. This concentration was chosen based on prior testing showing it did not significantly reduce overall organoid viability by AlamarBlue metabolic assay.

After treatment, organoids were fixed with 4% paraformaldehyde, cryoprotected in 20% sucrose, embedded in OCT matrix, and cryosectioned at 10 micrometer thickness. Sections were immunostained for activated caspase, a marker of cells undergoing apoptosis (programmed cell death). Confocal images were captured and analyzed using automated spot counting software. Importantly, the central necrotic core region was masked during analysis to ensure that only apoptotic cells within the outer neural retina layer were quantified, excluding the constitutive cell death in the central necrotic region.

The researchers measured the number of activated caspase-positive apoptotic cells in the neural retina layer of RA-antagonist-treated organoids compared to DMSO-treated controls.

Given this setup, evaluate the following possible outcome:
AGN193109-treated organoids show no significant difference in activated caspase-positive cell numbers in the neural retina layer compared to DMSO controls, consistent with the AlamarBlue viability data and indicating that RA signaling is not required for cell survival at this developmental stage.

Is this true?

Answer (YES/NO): YES